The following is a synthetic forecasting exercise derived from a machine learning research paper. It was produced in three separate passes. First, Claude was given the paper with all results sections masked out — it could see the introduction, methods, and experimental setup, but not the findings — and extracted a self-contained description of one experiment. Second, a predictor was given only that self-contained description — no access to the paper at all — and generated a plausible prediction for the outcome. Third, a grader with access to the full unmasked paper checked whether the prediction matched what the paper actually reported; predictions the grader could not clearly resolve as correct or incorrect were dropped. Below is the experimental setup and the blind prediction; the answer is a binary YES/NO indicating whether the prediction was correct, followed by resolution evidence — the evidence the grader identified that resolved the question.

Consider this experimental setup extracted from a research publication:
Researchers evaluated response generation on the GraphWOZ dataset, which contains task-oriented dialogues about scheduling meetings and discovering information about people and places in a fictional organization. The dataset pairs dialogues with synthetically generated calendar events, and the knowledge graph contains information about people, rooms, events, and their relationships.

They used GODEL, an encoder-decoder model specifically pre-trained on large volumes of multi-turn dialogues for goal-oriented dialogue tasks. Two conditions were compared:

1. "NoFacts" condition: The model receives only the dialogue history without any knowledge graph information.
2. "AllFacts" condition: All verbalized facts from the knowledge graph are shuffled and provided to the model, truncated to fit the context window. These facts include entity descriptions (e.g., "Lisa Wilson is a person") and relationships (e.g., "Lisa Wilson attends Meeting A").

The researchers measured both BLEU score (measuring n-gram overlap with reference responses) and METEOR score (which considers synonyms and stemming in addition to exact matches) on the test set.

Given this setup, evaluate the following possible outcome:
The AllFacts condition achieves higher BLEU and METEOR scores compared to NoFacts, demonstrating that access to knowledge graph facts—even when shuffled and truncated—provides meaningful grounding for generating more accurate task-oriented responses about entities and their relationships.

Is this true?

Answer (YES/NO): NO